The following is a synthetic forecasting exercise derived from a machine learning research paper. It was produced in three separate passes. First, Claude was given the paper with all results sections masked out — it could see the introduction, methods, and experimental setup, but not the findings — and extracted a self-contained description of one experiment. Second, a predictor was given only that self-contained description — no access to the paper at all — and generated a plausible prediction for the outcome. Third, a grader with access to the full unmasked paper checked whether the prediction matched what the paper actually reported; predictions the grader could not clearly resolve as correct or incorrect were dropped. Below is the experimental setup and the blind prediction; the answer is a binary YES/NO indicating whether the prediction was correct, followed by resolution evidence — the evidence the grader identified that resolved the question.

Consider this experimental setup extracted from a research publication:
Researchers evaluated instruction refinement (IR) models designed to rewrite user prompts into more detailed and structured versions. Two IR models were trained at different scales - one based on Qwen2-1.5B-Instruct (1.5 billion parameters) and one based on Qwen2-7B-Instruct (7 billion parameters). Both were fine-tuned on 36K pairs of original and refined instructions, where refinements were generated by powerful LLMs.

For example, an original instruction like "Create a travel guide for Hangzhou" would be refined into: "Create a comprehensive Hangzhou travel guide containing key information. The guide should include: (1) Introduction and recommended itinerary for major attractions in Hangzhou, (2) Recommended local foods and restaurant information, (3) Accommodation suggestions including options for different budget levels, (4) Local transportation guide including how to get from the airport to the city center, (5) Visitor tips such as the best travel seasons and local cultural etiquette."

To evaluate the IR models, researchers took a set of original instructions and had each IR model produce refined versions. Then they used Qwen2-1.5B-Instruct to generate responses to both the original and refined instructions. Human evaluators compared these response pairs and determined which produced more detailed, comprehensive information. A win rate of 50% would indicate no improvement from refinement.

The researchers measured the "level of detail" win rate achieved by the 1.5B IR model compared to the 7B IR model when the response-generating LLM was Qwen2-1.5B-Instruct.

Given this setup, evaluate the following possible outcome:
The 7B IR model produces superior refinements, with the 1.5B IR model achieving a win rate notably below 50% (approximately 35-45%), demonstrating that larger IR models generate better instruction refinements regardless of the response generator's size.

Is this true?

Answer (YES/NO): NO